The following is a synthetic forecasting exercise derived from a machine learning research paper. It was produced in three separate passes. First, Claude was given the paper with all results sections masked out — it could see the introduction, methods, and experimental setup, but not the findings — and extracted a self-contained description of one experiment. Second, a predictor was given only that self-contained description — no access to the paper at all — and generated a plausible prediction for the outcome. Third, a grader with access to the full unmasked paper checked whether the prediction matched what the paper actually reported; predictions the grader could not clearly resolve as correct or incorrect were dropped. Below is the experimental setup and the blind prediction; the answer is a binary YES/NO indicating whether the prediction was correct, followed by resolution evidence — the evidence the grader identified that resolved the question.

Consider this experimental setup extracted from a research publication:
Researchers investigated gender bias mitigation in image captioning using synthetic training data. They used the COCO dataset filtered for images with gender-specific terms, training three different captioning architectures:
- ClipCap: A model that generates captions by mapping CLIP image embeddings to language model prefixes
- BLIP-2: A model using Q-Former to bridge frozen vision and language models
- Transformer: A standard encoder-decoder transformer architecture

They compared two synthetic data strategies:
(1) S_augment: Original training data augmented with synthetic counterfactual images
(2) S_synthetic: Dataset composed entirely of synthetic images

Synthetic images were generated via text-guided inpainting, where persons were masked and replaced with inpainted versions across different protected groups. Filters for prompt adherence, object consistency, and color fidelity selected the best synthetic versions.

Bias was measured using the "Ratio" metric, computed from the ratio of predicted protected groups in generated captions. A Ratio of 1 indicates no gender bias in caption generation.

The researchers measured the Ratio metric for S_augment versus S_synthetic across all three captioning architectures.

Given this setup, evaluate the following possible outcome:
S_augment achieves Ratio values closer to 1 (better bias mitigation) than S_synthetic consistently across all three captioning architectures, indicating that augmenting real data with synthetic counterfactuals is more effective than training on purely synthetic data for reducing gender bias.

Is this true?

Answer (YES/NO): NO